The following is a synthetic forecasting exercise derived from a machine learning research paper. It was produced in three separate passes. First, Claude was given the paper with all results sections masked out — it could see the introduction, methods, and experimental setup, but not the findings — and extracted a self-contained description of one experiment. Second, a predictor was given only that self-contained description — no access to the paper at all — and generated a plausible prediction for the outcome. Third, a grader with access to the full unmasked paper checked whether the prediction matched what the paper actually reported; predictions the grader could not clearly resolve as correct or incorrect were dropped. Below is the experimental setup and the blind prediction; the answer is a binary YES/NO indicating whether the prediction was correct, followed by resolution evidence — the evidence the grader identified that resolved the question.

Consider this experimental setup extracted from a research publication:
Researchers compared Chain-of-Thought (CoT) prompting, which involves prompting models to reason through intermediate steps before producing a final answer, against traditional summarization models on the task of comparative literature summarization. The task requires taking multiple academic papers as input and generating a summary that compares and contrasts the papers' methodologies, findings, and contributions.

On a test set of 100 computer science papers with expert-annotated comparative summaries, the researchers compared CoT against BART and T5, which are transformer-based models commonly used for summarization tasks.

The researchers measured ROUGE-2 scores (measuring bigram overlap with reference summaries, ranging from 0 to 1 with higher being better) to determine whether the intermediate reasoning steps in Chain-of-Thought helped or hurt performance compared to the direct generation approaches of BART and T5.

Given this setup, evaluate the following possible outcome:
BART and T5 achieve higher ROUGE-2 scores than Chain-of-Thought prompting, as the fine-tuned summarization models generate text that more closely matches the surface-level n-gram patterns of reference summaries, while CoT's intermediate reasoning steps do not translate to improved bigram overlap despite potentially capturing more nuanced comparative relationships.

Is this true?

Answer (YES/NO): YES